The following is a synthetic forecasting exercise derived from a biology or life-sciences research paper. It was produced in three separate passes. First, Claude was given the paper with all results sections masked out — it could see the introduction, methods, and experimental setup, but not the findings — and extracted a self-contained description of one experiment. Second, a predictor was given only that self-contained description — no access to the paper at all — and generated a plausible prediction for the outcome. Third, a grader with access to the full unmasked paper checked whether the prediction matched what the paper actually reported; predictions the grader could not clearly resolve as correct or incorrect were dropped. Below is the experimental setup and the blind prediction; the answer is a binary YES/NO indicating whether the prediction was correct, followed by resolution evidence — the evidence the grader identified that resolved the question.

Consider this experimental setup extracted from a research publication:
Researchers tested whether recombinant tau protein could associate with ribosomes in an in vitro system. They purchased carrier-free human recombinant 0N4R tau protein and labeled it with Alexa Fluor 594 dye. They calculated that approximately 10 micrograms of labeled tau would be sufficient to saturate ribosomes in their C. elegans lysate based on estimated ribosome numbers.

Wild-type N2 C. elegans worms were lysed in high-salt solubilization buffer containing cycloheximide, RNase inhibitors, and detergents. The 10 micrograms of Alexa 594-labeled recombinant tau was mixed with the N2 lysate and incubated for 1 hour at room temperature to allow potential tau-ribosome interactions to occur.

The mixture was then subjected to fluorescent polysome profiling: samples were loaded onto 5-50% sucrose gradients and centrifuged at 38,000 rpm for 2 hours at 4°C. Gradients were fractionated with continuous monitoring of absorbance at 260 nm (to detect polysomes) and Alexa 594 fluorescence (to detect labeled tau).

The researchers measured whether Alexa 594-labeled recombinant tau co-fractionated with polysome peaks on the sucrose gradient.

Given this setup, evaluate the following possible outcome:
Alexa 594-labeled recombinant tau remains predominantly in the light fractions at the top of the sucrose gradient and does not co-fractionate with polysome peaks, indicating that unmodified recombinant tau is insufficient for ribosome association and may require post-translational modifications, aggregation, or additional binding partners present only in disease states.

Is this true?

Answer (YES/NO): YES